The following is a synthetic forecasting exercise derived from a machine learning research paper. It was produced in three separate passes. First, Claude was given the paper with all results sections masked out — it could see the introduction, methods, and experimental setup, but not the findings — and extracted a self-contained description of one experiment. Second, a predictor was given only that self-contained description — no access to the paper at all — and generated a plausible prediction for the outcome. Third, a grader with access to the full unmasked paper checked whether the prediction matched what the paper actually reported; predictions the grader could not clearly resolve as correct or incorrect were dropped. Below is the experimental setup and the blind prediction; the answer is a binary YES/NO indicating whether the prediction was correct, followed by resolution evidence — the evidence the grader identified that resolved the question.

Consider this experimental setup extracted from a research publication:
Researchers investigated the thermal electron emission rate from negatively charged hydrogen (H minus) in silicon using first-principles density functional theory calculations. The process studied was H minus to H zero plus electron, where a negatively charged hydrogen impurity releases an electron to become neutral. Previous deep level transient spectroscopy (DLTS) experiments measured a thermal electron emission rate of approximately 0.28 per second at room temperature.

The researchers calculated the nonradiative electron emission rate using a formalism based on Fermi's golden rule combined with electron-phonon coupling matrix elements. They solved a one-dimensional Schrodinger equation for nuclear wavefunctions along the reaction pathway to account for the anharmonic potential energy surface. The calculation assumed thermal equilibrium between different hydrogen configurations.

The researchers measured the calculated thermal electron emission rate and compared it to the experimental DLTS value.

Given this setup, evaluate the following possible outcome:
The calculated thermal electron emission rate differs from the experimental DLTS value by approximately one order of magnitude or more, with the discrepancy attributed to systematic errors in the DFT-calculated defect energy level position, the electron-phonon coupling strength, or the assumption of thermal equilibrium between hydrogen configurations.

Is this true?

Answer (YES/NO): YES